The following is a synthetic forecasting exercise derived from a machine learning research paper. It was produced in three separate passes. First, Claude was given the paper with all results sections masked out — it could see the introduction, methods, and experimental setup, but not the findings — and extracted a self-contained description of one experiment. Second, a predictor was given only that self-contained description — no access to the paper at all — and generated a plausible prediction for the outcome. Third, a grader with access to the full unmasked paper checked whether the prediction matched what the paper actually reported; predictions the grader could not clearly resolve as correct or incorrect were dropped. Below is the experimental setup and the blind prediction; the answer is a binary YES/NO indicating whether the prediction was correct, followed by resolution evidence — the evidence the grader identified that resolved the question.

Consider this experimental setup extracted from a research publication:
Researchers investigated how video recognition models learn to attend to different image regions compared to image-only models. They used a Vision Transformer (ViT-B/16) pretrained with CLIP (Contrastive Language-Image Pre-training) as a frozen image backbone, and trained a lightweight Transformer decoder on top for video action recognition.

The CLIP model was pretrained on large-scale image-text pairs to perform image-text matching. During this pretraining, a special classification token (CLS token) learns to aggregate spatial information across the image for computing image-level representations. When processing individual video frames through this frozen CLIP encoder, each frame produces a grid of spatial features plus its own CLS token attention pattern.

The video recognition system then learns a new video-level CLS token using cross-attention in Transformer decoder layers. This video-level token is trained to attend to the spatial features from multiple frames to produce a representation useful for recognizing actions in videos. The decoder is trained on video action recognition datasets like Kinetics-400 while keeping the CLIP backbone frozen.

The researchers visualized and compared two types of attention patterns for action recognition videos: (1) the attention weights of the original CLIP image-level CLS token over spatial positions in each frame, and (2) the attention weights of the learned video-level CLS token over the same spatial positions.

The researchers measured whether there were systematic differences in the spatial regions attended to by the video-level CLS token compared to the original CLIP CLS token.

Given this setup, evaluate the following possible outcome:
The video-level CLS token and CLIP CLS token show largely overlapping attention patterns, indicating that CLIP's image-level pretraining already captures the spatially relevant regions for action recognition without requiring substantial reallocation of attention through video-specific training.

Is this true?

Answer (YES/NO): NO